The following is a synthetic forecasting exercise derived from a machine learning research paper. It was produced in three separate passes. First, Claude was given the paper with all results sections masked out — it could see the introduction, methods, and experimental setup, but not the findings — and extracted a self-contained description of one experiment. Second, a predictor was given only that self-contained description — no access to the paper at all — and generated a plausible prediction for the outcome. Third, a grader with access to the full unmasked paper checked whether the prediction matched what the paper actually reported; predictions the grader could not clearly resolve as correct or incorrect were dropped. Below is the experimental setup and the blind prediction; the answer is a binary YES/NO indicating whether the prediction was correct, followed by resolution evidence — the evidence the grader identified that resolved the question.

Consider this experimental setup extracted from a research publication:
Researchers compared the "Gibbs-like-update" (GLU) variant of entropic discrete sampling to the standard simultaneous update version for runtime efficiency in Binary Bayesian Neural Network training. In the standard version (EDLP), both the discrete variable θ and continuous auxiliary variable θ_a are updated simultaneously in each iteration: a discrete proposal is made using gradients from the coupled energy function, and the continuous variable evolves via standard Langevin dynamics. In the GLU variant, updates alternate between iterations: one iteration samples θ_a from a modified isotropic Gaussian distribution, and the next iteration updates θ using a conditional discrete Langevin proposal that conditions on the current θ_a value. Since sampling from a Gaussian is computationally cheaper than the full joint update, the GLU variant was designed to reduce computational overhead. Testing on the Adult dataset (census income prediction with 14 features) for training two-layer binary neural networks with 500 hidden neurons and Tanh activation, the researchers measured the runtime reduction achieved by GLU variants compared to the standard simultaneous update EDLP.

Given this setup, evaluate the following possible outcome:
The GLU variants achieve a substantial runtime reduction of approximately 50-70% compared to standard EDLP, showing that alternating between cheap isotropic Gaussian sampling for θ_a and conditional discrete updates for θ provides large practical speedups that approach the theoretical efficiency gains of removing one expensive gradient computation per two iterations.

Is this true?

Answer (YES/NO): YES